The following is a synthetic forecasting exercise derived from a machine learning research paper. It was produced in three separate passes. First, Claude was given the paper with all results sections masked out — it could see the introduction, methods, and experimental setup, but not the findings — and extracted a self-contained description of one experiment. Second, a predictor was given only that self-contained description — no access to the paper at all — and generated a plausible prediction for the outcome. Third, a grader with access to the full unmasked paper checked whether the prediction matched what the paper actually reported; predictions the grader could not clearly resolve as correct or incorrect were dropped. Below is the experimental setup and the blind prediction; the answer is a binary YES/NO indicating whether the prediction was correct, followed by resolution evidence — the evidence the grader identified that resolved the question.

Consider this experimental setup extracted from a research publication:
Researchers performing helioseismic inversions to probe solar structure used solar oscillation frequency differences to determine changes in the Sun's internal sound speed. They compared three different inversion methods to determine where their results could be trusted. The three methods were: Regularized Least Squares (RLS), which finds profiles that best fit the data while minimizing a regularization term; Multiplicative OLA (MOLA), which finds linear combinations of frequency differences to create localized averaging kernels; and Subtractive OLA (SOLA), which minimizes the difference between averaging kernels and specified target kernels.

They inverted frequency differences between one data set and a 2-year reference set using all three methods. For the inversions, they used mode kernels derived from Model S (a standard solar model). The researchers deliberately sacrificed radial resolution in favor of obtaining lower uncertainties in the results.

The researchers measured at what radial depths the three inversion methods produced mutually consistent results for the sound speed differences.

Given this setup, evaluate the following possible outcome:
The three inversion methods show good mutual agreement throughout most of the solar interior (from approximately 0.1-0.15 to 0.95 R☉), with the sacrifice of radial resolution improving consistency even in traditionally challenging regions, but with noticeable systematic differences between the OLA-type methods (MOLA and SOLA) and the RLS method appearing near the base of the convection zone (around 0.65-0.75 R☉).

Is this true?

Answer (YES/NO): NO